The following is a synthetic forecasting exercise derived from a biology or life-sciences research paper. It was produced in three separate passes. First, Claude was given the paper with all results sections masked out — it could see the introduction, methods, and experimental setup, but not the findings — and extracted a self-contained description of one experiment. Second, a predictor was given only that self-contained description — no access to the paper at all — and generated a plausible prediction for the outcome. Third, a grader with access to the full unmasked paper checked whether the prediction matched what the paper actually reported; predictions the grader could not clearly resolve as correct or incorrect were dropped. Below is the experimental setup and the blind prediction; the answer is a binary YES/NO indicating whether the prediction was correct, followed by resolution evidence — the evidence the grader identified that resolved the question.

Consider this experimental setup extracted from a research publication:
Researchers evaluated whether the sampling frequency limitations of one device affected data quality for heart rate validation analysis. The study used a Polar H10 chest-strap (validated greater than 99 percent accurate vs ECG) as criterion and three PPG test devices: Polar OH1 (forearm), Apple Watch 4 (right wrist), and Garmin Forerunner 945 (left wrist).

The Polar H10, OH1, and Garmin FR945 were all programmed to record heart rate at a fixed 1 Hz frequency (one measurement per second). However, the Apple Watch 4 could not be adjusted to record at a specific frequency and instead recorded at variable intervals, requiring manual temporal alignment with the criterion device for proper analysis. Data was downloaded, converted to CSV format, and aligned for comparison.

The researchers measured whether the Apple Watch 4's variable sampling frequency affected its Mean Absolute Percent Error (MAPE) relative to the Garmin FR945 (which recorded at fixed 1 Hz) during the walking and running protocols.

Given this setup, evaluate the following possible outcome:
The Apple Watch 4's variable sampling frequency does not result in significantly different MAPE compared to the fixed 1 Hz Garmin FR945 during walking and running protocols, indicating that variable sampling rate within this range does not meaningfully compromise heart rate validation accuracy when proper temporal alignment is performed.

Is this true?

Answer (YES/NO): NO